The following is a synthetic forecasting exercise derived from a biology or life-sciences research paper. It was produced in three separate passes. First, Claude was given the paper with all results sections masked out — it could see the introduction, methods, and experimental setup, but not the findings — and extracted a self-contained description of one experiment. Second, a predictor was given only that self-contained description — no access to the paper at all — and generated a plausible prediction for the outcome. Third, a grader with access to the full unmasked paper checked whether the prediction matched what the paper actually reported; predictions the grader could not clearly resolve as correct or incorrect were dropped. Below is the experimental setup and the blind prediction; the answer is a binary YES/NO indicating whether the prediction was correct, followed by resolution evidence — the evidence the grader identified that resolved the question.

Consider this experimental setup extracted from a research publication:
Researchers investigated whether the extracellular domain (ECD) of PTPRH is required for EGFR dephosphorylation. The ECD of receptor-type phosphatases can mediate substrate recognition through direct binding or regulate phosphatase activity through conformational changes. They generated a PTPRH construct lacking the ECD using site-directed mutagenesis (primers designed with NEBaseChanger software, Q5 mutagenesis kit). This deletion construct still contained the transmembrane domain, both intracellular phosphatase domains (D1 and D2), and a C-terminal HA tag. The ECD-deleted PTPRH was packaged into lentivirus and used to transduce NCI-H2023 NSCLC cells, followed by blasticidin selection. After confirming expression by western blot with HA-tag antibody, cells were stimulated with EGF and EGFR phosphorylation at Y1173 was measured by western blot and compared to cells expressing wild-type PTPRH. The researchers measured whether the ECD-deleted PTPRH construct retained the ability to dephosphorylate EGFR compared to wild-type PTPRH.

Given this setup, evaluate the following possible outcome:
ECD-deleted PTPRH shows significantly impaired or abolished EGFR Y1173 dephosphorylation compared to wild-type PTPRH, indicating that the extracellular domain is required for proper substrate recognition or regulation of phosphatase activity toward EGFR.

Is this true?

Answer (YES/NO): NO